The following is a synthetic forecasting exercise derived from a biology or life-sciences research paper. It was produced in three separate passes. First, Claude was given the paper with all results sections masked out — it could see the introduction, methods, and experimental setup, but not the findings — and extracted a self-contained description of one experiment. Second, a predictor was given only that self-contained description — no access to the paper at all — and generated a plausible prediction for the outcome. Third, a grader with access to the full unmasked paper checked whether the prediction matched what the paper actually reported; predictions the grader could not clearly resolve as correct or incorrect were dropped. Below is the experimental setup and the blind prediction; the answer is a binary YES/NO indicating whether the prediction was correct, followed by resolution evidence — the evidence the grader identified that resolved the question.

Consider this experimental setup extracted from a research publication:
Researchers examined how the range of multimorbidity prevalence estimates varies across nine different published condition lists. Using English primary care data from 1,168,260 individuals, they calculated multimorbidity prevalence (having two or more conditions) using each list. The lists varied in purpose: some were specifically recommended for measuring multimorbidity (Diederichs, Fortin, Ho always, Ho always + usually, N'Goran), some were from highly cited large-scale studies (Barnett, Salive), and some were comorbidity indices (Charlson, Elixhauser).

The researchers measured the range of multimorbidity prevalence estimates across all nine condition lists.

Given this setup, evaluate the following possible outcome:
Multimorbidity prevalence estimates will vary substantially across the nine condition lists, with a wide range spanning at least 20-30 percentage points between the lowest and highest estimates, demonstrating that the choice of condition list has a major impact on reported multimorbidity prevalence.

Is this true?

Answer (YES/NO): YES